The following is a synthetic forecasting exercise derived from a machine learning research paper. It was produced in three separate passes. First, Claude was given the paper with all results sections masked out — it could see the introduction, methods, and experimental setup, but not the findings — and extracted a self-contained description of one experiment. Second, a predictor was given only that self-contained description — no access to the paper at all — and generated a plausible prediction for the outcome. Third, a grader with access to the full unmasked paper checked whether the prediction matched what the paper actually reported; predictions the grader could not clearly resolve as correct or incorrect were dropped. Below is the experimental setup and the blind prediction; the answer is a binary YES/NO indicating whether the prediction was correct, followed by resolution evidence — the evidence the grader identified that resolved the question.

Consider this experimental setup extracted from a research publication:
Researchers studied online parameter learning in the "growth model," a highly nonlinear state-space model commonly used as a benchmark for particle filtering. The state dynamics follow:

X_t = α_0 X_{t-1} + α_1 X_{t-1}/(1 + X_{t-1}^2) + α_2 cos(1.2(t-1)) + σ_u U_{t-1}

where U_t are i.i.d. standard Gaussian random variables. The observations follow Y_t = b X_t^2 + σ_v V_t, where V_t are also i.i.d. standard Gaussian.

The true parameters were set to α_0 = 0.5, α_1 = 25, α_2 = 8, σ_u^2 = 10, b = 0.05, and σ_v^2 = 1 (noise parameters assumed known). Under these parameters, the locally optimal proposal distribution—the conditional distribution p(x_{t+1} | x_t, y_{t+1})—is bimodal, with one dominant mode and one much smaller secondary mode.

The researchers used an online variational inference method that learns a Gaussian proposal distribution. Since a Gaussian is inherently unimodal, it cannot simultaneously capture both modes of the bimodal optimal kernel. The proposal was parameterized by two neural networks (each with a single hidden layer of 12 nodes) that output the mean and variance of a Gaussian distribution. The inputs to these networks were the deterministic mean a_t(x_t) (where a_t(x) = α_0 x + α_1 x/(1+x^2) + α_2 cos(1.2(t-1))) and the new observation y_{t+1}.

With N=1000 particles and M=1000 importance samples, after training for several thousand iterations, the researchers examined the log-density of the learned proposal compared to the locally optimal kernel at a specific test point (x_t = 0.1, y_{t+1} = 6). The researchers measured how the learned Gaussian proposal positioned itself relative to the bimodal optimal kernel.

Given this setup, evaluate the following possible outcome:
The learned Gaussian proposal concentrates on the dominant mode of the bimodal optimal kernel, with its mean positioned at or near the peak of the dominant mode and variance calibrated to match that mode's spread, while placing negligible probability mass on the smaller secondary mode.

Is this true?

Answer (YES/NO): YES